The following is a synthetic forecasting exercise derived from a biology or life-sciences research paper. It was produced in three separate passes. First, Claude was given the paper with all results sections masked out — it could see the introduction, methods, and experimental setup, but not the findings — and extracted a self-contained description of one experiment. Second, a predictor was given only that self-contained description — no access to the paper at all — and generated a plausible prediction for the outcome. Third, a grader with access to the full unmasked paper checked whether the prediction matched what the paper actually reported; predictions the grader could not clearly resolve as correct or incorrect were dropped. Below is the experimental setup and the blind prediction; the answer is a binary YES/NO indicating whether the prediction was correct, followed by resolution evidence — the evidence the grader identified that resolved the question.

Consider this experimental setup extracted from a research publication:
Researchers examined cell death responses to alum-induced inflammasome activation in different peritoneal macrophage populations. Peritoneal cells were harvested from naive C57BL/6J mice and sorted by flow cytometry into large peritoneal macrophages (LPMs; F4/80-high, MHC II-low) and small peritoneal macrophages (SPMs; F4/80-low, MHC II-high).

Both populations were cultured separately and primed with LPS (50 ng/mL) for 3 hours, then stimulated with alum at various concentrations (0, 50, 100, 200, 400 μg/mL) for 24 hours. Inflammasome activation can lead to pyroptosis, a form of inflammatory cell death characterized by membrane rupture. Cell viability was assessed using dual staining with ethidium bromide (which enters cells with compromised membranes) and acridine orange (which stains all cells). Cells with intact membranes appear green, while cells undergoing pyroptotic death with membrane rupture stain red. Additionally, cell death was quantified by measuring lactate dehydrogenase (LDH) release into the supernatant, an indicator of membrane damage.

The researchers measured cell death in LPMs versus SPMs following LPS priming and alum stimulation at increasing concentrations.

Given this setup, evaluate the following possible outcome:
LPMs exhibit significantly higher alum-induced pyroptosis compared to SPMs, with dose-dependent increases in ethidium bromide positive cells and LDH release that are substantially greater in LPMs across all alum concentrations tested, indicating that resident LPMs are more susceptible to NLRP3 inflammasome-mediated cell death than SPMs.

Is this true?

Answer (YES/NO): NO